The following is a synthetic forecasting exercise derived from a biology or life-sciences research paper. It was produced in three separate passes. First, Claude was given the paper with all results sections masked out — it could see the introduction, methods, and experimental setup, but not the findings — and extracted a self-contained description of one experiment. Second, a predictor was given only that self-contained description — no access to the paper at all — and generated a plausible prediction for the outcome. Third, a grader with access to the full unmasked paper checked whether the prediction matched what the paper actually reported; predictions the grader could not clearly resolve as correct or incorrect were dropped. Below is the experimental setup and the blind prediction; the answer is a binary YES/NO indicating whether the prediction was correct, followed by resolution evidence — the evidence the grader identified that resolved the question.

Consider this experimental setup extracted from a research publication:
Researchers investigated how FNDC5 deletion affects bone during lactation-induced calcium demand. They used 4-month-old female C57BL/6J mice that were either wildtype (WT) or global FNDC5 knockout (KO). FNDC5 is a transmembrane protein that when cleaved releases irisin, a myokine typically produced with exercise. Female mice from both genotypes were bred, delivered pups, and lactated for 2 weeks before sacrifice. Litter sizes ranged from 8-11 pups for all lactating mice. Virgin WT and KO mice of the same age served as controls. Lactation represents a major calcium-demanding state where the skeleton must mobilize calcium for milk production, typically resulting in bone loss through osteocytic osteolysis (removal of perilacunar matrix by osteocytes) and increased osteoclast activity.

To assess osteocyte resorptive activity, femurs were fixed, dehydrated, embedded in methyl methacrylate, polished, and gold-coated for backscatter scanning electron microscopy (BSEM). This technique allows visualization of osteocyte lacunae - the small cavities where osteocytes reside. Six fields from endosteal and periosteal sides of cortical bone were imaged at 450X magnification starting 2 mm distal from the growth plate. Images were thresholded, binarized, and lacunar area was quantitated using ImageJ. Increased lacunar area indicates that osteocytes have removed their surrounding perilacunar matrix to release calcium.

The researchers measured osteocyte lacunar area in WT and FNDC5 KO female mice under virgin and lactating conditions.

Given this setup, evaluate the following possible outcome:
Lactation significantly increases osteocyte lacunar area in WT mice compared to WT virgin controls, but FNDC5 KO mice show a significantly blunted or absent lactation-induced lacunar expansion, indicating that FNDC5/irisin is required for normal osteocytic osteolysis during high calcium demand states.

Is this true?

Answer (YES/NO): YES